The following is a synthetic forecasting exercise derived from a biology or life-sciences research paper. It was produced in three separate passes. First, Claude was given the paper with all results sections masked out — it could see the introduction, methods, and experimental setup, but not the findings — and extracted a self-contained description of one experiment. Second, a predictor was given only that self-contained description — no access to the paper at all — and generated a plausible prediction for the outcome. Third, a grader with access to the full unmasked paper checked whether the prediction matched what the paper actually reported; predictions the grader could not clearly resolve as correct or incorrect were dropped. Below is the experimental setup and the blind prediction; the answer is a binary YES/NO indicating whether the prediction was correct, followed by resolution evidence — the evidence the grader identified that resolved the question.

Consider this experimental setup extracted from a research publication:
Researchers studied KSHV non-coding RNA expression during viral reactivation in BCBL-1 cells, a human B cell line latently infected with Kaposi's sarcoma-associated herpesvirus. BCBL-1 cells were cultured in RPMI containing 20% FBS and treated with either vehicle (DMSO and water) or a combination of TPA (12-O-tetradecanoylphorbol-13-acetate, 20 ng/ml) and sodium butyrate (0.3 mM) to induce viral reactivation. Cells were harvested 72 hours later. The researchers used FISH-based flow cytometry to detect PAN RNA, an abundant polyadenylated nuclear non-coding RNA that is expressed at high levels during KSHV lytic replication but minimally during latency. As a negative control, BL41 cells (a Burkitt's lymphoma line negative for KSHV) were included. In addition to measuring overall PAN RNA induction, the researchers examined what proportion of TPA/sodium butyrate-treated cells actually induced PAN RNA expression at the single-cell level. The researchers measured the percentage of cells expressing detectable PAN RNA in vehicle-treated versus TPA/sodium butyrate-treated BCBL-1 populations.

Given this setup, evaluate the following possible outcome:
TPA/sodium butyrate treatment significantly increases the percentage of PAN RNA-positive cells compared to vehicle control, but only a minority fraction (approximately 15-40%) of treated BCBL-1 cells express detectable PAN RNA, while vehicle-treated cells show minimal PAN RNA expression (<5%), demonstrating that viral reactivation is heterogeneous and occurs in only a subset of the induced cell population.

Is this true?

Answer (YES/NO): YES